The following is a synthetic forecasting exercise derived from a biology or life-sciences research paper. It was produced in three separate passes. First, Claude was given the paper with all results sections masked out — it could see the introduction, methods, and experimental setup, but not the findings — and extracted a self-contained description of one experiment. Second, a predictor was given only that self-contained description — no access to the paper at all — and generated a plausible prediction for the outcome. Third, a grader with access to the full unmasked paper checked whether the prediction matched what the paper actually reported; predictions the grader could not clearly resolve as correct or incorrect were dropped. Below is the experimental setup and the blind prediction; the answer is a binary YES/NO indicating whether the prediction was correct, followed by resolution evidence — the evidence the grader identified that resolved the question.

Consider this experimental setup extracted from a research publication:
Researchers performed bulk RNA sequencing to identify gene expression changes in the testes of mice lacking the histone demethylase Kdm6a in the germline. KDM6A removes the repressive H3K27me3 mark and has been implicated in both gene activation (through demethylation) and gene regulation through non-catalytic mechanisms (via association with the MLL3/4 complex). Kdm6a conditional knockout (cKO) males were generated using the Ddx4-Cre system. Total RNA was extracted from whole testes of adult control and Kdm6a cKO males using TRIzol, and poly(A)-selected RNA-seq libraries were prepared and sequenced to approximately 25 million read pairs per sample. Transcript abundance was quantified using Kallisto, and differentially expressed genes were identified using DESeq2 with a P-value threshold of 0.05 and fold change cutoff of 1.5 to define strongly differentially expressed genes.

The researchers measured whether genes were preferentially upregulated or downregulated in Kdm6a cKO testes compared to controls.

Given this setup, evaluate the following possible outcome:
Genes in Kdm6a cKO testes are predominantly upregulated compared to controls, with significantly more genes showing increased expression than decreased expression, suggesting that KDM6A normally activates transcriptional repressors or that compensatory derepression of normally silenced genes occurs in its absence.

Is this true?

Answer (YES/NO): NO